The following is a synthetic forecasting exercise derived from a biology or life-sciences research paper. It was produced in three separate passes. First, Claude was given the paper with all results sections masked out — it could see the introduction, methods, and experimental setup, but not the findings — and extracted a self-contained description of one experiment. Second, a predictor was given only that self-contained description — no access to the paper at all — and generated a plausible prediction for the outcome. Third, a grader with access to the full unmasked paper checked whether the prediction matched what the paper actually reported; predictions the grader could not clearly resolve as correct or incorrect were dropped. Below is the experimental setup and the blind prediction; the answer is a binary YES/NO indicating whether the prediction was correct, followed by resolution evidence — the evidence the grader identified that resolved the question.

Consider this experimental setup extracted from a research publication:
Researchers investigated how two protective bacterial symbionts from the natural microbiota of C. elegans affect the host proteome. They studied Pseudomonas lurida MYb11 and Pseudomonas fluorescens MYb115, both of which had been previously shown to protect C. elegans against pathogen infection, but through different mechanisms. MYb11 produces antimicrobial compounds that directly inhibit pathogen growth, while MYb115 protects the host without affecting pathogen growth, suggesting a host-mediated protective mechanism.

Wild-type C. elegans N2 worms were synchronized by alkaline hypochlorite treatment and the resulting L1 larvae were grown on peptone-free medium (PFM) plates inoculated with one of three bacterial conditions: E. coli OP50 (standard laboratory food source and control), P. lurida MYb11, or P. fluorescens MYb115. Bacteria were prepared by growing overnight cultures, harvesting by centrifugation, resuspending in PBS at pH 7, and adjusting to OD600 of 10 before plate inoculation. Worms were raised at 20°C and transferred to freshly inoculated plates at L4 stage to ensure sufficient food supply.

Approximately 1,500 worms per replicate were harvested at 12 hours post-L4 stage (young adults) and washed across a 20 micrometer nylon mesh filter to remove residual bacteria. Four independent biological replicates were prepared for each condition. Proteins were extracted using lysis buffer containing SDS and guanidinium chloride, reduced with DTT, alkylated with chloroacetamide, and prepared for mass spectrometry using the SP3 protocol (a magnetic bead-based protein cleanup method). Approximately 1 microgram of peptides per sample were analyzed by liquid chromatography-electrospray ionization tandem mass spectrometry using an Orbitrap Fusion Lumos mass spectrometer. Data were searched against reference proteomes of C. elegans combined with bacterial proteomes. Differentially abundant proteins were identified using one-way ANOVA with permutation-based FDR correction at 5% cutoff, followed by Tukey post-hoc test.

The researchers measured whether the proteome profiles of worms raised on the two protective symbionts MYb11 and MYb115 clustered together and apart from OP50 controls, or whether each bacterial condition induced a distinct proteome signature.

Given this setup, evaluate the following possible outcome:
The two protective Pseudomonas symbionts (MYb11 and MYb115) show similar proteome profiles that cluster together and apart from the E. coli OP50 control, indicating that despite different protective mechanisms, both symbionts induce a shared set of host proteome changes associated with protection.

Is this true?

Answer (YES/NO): NO